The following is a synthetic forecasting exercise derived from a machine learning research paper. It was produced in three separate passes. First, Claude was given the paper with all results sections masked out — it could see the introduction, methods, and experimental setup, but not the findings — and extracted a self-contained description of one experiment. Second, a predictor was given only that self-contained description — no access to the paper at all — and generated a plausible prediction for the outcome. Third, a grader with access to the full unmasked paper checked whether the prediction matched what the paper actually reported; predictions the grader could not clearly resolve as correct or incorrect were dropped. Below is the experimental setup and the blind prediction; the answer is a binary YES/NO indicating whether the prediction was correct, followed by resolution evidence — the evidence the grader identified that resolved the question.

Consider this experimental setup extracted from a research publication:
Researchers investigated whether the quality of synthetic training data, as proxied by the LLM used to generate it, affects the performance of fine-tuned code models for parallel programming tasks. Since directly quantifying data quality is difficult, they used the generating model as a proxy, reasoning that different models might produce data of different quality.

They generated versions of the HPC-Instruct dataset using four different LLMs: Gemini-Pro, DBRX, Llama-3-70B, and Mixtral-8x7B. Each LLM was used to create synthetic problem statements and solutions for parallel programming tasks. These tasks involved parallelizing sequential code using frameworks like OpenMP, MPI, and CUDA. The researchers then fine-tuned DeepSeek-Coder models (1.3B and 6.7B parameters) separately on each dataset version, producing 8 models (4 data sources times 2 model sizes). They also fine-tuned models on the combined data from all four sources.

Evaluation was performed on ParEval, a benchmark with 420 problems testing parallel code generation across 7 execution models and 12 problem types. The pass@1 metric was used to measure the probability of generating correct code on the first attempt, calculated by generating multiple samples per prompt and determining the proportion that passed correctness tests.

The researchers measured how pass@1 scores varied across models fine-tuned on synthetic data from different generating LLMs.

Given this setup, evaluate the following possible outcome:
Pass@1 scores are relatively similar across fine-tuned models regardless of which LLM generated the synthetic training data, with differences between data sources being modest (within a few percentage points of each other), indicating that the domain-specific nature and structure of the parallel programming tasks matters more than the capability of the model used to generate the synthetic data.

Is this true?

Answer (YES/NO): NO